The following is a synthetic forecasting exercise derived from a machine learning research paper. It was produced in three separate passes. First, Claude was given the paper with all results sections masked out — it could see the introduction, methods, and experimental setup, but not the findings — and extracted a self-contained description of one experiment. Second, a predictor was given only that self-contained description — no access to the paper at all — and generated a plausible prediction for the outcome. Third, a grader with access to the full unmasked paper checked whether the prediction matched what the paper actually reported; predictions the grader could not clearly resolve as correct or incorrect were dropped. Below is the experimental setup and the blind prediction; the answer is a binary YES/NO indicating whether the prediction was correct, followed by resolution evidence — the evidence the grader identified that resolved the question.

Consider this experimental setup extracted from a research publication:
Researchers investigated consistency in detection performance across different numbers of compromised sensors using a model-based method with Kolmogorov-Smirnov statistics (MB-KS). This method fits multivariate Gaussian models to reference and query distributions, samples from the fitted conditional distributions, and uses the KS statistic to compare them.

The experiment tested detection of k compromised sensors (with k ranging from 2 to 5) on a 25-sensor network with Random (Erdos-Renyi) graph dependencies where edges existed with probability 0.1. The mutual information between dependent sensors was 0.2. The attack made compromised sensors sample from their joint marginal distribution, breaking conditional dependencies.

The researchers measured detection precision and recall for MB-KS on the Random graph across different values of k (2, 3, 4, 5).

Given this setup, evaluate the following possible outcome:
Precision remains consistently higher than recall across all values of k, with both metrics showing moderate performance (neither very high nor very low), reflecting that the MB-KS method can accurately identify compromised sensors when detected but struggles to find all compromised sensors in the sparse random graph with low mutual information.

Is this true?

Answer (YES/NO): NO